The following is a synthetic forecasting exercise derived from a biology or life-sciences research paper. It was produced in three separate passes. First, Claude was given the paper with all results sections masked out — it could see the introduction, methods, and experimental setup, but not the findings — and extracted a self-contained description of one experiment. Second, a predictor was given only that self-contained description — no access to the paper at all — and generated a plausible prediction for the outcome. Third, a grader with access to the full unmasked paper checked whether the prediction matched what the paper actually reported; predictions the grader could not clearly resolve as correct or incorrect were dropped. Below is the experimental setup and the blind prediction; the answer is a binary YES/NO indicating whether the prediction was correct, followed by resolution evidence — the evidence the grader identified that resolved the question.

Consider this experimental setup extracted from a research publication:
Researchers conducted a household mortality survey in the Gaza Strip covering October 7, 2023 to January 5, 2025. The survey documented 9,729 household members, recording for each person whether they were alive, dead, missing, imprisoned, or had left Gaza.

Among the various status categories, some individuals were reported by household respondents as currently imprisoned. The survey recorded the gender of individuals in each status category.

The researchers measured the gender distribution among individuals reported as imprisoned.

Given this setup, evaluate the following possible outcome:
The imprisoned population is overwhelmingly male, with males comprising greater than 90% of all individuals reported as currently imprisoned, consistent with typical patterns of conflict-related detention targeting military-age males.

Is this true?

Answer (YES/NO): YES